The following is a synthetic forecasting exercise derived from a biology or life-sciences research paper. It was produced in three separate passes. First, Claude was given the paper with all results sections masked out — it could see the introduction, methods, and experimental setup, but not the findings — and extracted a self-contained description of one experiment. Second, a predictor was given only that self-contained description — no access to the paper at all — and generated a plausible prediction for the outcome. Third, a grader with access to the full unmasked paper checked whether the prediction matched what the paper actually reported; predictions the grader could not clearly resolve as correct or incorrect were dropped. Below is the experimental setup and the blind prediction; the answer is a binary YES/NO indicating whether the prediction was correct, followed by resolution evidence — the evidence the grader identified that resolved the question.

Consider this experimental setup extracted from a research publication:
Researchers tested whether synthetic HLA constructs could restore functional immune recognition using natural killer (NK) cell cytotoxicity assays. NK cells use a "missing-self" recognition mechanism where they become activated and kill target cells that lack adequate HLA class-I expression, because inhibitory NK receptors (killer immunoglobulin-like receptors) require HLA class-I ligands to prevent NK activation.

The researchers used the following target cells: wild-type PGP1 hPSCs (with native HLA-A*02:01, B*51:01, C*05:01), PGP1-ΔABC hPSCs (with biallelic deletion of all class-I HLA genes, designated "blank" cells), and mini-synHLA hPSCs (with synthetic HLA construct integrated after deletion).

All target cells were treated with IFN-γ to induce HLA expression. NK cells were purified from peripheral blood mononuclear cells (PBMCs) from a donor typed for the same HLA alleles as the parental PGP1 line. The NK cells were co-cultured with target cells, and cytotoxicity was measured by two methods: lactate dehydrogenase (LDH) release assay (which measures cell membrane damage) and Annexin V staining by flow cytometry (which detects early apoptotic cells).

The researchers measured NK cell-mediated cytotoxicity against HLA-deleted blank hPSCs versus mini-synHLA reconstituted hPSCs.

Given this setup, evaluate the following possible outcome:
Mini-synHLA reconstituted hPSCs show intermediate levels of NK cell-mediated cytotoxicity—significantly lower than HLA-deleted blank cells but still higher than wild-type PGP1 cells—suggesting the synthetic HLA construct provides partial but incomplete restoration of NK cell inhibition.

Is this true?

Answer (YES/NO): NO